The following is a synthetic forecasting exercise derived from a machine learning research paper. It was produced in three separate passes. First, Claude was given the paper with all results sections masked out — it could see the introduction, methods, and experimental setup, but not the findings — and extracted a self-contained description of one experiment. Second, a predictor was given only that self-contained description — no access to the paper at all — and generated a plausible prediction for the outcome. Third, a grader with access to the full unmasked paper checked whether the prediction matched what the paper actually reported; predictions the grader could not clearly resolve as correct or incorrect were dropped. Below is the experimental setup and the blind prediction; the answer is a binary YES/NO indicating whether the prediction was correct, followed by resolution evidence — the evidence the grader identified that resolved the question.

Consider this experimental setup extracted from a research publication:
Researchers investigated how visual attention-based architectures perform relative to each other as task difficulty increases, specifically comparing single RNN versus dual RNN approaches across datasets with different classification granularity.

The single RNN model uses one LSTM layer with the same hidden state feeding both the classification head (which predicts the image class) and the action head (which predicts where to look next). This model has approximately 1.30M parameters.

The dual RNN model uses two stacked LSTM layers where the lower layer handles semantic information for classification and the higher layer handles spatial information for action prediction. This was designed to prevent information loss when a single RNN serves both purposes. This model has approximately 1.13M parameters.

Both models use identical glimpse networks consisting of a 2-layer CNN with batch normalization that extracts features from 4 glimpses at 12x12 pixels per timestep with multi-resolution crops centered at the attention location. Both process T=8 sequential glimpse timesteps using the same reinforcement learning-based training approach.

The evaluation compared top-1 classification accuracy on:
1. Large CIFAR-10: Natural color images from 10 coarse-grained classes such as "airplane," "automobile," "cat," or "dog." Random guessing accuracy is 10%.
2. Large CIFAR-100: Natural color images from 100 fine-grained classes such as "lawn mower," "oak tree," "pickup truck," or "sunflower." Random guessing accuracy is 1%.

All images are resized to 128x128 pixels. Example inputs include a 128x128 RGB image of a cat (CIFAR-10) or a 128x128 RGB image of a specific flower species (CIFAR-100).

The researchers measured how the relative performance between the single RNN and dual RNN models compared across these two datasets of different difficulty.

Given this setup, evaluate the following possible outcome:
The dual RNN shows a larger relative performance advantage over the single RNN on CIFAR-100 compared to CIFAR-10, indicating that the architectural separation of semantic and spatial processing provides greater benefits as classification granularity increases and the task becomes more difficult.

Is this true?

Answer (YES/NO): NO